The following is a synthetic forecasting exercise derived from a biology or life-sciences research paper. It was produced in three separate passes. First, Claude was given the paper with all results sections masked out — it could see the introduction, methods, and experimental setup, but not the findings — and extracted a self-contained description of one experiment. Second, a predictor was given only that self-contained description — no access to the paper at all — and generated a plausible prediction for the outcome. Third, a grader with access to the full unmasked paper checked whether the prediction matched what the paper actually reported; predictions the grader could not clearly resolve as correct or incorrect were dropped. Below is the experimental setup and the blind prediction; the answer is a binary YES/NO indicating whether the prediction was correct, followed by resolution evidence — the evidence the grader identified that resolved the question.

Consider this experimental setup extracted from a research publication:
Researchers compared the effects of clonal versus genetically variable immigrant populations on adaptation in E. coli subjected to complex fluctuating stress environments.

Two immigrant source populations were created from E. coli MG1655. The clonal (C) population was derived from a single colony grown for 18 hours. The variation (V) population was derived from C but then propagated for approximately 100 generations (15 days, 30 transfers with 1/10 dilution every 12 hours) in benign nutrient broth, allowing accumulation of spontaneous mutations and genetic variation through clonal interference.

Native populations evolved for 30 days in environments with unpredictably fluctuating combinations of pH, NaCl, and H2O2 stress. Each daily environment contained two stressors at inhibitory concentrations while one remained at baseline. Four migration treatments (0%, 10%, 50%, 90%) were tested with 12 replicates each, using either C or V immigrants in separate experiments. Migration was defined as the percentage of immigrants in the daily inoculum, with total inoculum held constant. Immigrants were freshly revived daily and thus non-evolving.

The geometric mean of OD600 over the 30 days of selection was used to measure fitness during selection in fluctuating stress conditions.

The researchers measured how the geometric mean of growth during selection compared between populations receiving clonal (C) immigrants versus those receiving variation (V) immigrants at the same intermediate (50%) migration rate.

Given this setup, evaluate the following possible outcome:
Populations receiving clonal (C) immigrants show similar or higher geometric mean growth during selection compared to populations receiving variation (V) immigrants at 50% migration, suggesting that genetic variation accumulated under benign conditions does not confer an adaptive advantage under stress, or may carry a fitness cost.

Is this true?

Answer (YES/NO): NO